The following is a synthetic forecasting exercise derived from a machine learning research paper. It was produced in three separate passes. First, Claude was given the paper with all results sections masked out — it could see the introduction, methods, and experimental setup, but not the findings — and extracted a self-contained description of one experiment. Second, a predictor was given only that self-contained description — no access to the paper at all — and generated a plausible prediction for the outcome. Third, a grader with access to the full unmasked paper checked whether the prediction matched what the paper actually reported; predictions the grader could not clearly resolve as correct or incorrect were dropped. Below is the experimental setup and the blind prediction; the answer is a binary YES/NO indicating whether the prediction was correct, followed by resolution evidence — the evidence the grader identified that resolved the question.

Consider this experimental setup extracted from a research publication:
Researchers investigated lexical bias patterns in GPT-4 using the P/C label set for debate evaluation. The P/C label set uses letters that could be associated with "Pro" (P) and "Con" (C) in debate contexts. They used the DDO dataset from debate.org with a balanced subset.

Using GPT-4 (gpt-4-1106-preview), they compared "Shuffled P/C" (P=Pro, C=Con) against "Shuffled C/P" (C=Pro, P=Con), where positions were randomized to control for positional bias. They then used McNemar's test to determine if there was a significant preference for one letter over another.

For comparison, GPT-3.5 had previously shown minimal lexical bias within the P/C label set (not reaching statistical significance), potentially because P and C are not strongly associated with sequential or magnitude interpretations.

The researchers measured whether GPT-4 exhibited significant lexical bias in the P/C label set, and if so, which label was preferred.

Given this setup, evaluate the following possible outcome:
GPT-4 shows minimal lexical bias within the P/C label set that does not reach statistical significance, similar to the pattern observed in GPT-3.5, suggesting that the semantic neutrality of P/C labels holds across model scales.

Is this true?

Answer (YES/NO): NO